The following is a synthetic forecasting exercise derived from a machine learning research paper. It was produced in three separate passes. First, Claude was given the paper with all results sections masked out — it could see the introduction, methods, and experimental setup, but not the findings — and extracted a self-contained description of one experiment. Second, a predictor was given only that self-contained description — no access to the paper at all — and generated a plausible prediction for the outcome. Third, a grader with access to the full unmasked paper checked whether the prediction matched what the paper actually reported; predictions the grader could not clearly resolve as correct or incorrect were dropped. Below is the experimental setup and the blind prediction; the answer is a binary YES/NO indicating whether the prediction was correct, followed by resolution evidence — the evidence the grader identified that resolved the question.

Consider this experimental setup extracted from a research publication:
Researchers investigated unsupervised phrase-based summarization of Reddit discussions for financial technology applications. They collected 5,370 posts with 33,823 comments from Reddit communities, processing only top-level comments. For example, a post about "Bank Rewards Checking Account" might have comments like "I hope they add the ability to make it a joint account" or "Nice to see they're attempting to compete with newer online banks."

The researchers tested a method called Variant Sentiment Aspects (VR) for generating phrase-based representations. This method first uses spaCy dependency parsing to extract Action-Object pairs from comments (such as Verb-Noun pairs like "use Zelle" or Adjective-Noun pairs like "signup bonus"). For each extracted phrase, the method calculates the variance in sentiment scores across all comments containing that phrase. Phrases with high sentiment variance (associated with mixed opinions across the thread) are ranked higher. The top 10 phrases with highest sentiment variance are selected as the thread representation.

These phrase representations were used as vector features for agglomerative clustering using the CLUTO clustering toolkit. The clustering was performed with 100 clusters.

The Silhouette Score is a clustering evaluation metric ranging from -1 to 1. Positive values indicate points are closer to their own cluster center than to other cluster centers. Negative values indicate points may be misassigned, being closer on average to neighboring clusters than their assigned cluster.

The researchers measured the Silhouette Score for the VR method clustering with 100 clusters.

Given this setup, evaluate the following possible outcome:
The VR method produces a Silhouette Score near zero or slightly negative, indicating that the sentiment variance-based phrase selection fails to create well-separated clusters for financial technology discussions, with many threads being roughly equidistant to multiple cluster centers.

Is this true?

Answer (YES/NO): YES